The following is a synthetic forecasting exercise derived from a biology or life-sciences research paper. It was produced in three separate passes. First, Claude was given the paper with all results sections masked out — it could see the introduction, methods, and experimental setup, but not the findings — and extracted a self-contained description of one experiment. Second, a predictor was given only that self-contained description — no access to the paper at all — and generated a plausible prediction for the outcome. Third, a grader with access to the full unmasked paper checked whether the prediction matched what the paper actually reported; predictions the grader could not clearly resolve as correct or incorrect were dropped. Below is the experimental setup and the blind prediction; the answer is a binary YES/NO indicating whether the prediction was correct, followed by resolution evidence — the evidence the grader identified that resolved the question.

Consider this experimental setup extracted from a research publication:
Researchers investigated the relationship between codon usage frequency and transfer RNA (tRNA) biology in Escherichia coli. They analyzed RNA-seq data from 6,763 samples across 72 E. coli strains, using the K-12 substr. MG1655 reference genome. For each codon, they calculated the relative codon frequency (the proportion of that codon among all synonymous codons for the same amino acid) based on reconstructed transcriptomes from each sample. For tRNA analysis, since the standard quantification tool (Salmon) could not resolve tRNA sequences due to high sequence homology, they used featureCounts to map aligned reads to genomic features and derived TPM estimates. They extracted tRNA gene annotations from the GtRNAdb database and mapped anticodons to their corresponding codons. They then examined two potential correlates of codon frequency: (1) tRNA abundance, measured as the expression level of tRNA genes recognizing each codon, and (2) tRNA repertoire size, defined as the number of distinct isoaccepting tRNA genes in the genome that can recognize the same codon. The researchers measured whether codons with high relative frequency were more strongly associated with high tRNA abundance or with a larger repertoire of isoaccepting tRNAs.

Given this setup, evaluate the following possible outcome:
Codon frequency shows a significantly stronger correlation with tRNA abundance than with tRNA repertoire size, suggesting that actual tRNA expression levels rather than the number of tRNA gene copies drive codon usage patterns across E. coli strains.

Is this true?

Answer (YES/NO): NO